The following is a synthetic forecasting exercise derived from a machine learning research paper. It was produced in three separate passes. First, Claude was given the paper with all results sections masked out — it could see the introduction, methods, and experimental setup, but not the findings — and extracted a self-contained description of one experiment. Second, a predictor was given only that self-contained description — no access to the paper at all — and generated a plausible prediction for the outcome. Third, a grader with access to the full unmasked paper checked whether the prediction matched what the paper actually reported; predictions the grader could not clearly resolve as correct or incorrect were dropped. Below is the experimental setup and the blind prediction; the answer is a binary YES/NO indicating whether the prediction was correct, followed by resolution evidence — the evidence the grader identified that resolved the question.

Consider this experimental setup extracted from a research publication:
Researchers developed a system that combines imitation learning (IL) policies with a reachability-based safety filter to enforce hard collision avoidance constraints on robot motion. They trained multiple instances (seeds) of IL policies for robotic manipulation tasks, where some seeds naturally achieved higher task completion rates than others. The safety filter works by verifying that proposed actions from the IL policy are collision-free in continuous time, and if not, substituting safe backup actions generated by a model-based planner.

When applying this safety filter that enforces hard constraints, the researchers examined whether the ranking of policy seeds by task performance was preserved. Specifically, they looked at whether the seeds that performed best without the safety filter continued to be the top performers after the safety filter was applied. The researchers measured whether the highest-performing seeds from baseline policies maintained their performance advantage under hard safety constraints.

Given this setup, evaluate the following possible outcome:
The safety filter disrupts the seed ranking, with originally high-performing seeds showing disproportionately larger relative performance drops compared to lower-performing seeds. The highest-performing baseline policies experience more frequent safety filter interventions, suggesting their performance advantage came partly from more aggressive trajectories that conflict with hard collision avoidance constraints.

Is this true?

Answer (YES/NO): YES